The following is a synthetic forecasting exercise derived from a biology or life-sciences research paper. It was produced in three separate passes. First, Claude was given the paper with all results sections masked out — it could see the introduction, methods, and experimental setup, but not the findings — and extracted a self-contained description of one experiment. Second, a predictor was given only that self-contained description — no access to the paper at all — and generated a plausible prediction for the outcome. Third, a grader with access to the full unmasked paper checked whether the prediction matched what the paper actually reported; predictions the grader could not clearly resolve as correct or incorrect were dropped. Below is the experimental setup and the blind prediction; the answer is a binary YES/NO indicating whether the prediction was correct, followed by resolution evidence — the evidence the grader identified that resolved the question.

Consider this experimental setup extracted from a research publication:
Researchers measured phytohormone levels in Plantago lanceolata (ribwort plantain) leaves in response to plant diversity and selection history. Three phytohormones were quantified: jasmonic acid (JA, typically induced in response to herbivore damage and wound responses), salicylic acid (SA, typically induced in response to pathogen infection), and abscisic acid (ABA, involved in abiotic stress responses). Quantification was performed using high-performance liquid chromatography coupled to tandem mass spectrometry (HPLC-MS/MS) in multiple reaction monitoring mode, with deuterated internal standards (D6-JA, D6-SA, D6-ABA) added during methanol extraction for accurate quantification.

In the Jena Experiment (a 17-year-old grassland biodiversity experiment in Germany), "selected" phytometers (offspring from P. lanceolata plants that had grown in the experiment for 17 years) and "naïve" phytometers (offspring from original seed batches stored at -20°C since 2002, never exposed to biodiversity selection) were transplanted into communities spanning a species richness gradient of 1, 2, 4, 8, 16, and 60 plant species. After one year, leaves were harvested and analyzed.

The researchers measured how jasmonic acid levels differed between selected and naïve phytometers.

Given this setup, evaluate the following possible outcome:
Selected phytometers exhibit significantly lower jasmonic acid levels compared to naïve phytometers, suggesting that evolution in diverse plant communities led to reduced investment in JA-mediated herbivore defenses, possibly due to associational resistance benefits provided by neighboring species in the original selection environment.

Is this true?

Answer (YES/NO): NO